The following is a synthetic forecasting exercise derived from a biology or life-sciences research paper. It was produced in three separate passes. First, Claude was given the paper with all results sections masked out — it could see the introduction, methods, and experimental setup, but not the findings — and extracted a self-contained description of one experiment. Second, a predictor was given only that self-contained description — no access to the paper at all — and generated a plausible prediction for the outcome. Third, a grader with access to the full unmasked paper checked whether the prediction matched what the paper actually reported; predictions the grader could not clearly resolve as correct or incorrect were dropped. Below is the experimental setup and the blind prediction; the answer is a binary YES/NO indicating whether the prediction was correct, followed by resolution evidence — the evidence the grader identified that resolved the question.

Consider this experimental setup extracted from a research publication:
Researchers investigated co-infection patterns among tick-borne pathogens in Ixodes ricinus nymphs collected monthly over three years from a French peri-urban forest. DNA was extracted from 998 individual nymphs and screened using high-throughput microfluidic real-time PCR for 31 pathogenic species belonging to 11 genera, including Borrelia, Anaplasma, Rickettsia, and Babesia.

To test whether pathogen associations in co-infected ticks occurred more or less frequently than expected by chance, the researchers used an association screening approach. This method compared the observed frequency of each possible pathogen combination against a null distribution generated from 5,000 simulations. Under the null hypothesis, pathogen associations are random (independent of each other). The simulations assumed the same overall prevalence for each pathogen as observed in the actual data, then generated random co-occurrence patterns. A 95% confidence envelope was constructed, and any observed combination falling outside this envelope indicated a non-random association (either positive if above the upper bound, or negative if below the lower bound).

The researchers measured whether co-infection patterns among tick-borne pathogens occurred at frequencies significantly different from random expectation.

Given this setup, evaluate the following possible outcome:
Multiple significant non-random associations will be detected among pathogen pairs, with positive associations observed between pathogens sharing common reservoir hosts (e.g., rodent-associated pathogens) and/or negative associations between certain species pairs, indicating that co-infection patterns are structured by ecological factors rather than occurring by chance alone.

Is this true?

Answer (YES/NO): NO